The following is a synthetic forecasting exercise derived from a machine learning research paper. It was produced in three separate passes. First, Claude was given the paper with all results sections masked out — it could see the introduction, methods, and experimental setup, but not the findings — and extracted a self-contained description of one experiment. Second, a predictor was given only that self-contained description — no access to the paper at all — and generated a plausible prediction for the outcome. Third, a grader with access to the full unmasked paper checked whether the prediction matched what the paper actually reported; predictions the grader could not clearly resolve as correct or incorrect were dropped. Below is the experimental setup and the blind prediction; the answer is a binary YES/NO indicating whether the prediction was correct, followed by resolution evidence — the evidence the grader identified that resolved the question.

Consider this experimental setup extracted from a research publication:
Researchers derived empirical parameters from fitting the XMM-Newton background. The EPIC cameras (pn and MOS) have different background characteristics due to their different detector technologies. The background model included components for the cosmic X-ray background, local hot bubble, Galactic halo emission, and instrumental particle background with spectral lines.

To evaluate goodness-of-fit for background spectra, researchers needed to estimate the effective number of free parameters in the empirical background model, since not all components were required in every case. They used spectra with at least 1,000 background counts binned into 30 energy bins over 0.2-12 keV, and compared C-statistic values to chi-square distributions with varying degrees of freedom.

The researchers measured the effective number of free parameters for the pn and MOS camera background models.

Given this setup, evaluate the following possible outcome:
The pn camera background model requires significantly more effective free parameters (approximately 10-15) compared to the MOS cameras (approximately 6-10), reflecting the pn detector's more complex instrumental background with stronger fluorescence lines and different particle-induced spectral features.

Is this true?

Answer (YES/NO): YES